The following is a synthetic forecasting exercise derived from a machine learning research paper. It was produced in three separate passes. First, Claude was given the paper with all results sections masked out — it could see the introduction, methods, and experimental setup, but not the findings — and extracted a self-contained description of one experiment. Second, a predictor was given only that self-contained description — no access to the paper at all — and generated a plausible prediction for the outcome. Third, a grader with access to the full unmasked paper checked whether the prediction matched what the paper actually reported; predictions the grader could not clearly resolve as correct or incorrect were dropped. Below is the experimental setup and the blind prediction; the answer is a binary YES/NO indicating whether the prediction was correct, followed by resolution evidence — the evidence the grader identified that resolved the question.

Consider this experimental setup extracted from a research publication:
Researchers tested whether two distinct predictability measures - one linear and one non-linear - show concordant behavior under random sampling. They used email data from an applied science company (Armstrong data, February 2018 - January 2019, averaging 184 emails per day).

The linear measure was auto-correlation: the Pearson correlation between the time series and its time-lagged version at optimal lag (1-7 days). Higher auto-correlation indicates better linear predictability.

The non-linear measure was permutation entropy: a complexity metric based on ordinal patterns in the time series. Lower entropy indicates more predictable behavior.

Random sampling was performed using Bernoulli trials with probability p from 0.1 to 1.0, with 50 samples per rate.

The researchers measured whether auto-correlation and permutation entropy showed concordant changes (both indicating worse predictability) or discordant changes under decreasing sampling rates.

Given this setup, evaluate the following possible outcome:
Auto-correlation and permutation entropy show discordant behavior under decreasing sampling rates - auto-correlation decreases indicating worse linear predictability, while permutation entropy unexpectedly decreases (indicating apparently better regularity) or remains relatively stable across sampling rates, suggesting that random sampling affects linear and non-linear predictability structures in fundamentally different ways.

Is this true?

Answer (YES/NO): NO